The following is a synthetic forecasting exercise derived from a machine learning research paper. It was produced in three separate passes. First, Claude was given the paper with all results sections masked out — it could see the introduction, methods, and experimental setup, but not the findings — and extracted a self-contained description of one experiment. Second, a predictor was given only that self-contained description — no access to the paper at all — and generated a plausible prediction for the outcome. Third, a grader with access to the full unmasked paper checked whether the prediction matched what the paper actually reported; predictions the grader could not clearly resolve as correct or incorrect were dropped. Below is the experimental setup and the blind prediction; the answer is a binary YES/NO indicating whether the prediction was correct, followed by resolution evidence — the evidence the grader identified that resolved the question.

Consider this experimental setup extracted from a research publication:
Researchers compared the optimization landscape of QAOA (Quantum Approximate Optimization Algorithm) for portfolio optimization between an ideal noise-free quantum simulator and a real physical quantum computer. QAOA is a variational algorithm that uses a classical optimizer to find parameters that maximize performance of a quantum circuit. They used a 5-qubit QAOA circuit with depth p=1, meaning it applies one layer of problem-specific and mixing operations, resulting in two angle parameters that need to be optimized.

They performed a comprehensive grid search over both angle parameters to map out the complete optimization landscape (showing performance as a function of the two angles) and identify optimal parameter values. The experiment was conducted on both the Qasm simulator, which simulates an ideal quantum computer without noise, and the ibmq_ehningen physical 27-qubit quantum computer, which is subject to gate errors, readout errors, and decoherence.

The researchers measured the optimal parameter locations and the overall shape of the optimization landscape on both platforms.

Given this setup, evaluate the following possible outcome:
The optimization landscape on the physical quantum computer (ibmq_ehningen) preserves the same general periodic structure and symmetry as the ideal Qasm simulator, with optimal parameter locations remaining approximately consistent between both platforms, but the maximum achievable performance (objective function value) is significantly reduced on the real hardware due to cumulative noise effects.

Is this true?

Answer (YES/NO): NO